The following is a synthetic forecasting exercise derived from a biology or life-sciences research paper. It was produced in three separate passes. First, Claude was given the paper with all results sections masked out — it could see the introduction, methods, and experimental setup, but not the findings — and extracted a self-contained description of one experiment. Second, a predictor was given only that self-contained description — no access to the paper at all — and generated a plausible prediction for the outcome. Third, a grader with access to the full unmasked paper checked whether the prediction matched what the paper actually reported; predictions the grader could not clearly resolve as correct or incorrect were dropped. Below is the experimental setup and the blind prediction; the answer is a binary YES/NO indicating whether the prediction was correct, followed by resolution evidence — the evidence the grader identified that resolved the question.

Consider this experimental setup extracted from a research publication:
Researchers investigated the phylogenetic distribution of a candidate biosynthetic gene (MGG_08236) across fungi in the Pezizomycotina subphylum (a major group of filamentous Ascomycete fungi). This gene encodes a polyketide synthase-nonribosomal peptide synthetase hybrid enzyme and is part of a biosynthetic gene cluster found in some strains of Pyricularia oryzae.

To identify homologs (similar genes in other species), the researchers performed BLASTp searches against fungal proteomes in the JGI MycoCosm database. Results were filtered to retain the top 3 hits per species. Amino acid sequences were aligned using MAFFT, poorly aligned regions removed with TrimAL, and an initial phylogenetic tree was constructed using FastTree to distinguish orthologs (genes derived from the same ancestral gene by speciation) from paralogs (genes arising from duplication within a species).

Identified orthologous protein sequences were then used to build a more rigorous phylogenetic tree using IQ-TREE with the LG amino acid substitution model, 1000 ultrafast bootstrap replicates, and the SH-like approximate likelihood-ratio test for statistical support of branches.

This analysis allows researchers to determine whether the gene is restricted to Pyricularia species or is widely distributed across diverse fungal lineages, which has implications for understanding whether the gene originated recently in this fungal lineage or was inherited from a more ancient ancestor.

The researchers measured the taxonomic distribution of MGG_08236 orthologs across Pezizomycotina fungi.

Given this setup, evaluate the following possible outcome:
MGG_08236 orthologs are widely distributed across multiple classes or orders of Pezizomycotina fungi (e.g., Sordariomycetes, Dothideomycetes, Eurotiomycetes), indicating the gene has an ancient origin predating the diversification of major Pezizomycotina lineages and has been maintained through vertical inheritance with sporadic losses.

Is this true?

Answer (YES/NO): NO